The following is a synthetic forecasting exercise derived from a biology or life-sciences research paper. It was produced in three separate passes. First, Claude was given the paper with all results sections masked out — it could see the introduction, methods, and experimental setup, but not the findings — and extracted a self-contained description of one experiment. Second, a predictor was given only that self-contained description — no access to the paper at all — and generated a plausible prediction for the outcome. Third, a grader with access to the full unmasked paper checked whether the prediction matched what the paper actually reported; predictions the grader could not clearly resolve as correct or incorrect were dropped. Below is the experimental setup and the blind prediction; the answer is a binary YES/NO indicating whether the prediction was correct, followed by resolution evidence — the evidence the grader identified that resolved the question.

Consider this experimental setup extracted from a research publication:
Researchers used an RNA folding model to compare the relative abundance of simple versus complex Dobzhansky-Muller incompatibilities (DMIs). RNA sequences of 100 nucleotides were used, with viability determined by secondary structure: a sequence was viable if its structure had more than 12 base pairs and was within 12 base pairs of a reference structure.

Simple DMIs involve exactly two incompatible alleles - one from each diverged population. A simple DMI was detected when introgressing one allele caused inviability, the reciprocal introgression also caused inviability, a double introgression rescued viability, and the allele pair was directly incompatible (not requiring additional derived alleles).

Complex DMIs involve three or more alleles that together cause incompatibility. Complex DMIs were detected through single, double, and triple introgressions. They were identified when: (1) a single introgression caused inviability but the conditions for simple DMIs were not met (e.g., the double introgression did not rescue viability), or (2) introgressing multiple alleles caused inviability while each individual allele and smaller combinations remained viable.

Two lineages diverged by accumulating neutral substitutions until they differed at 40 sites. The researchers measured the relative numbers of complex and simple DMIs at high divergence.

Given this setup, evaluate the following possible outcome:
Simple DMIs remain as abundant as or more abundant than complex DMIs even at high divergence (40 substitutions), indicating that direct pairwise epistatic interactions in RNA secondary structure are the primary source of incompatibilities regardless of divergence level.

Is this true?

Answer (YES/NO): NO